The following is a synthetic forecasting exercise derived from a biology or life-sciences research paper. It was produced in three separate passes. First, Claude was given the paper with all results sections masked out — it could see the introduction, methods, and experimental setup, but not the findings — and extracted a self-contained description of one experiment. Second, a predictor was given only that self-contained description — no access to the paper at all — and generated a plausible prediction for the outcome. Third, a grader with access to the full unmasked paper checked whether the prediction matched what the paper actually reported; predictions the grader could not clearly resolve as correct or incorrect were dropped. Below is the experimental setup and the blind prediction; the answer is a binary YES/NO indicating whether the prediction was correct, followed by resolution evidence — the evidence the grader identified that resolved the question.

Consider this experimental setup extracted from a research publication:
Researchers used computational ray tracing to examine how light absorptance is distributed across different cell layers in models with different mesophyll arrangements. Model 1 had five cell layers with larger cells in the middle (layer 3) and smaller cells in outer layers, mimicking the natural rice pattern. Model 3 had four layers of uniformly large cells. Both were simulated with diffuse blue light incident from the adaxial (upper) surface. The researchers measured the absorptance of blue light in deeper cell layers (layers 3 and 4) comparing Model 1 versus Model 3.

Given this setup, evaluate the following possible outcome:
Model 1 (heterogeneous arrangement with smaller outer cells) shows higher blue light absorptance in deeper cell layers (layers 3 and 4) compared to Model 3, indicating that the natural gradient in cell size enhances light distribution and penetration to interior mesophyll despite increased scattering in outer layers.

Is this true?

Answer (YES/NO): NO